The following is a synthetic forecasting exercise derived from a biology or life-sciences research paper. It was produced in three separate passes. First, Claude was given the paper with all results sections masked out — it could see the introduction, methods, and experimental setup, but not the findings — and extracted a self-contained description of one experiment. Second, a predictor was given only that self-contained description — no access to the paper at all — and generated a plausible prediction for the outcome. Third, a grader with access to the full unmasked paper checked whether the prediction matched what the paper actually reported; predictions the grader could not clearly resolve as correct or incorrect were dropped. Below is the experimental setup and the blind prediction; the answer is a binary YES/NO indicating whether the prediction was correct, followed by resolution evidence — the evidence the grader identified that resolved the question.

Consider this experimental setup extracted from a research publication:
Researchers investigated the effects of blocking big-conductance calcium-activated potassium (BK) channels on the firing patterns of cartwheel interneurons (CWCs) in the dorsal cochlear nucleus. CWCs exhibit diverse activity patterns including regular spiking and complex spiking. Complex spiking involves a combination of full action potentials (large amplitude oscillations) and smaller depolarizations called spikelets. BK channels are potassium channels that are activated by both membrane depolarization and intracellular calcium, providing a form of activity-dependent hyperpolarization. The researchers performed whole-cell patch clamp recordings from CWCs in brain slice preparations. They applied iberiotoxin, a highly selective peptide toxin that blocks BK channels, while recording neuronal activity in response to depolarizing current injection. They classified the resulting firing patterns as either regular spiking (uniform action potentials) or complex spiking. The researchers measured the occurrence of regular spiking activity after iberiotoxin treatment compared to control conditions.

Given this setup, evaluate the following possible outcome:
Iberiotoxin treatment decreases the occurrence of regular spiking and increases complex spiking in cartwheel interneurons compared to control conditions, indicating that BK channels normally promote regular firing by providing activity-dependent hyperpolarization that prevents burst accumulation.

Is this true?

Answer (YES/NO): YES